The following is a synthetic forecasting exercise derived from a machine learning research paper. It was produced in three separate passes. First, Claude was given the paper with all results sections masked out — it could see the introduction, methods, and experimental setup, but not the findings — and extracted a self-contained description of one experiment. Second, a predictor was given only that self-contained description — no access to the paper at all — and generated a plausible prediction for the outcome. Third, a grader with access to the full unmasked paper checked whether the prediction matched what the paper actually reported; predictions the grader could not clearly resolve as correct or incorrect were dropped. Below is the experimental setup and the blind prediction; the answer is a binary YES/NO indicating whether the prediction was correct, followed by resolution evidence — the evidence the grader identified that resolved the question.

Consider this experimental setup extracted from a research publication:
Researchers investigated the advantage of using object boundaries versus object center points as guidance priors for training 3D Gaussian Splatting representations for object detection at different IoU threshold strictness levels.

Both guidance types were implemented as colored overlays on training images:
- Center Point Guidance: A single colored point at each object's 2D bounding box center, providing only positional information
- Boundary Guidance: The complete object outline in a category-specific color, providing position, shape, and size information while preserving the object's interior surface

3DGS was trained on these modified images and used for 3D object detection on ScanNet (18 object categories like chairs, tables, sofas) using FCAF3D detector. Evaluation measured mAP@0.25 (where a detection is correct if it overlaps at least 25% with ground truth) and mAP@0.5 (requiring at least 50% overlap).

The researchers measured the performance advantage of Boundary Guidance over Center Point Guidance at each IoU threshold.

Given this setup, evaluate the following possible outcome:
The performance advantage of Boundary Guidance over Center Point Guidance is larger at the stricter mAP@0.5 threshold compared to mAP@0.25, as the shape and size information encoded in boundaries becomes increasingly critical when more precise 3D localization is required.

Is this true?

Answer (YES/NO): YES